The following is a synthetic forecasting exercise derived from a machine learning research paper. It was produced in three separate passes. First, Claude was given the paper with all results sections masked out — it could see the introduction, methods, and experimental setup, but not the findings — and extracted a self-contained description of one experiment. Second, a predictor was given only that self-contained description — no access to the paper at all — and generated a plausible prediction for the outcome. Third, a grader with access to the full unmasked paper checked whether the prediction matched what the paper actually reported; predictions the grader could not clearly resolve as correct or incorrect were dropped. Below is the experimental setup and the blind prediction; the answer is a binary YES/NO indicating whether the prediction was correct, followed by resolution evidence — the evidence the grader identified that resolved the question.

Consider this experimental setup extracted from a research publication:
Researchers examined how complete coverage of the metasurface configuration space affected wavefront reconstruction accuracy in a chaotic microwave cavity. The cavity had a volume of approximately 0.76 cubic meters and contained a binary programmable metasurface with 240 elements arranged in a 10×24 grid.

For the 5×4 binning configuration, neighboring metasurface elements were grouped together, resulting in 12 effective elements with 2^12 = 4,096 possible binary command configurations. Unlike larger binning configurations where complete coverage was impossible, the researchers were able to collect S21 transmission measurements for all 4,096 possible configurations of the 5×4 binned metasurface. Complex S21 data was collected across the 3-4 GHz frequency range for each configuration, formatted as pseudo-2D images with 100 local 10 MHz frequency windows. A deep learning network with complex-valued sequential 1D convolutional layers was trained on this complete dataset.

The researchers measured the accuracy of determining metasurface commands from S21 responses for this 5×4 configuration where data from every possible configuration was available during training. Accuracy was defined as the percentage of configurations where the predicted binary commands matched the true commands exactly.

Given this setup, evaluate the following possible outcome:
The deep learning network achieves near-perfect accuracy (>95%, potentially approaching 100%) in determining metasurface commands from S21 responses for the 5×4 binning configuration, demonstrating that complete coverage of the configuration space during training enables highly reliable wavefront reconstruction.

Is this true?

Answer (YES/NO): YES